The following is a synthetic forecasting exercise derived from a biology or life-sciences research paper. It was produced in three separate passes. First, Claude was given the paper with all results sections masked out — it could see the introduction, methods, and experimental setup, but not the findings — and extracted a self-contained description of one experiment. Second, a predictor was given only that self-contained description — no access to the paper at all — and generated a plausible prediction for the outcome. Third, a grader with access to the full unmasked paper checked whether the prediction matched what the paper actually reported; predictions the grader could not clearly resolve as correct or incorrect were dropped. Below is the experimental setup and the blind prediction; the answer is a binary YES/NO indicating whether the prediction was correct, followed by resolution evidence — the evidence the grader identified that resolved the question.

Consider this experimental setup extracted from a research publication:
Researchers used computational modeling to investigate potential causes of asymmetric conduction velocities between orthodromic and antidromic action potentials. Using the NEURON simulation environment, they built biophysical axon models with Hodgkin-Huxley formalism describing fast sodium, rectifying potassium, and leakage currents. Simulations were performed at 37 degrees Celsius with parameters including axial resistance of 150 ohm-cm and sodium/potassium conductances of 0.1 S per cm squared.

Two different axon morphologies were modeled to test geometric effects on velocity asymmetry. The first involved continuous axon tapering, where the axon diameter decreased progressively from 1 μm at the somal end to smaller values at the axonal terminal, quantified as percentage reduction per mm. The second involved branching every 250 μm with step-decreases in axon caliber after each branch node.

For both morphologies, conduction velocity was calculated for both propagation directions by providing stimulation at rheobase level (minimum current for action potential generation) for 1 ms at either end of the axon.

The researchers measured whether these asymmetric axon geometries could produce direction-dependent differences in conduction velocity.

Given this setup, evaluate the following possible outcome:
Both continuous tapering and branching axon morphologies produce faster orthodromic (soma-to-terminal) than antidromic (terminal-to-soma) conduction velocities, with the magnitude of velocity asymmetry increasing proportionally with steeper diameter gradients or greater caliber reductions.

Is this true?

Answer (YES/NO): YES